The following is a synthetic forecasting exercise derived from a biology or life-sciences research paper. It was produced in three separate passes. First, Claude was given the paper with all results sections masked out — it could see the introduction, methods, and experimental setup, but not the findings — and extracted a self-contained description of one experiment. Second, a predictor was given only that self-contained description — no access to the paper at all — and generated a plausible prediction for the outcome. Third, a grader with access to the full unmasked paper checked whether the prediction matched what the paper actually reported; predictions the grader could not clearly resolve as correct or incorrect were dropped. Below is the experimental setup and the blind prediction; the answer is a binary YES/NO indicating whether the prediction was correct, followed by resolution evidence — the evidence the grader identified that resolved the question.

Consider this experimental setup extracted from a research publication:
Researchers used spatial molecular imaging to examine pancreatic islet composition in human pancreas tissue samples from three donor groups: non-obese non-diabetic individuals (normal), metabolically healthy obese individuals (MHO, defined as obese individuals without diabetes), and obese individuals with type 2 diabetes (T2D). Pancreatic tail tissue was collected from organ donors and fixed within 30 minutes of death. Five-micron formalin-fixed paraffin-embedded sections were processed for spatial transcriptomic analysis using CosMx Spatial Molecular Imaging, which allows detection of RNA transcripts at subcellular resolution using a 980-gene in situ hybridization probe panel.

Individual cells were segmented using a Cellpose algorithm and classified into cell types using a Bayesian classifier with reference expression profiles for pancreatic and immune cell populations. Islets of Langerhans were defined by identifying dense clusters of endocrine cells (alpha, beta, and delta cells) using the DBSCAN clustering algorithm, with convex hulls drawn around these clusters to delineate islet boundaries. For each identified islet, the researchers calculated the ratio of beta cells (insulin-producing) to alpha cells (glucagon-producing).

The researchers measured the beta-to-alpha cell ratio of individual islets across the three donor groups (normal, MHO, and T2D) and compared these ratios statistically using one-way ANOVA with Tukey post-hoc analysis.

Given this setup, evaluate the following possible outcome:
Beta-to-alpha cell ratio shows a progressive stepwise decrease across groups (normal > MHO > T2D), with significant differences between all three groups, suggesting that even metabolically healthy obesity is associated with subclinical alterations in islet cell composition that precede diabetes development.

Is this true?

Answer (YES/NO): NO